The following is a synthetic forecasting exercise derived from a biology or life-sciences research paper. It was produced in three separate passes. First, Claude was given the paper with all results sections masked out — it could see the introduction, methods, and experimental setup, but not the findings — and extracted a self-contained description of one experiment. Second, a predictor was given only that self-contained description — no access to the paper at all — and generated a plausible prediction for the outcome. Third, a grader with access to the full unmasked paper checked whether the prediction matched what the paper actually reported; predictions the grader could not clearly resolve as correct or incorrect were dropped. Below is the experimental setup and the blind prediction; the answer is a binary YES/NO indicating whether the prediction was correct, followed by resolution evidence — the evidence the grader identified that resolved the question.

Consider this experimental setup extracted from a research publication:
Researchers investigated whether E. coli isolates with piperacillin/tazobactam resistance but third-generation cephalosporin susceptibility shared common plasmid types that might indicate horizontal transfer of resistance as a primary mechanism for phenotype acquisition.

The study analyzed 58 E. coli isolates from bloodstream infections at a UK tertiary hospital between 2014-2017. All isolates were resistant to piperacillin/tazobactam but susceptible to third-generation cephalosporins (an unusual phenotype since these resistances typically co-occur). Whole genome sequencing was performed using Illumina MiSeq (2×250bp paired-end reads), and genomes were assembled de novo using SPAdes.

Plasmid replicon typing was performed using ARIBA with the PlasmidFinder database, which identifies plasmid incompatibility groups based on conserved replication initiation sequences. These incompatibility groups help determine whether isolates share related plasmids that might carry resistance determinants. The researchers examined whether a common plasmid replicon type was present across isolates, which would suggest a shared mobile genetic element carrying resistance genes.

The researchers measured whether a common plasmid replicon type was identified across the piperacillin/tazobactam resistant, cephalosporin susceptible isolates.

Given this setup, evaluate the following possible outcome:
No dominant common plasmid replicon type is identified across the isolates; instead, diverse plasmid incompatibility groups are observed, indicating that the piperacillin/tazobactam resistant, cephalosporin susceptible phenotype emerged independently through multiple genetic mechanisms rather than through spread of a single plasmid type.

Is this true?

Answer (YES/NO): YES